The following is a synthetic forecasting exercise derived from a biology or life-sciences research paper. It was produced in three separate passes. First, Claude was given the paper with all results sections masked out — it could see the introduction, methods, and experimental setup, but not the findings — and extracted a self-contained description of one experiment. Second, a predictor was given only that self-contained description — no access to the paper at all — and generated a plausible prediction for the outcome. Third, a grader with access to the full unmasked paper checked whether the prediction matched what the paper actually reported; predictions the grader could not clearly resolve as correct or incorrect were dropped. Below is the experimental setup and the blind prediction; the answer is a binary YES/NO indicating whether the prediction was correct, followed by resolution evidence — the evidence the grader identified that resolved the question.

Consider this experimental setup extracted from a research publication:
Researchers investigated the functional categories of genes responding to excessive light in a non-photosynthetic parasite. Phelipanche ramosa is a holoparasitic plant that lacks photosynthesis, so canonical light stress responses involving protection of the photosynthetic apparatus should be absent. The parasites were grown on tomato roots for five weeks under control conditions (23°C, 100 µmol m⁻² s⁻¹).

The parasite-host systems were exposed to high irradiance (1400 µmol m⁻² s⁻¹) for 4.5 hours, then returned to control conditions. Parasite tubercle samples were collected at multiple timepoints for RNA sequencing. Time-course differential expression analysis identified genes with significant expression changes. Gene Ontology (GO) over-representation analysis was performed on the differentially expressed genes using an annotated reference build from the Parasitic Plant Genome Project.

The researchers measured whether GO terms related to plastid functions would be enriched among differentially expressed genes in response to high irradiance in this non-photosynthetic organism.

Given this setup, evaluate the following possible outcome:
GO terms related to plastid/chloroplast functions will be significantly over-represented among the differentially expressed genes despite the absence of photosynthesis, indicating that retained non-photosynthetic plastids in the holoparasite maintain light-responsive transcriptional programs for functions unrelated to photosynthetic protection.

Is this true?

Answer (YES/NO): NO